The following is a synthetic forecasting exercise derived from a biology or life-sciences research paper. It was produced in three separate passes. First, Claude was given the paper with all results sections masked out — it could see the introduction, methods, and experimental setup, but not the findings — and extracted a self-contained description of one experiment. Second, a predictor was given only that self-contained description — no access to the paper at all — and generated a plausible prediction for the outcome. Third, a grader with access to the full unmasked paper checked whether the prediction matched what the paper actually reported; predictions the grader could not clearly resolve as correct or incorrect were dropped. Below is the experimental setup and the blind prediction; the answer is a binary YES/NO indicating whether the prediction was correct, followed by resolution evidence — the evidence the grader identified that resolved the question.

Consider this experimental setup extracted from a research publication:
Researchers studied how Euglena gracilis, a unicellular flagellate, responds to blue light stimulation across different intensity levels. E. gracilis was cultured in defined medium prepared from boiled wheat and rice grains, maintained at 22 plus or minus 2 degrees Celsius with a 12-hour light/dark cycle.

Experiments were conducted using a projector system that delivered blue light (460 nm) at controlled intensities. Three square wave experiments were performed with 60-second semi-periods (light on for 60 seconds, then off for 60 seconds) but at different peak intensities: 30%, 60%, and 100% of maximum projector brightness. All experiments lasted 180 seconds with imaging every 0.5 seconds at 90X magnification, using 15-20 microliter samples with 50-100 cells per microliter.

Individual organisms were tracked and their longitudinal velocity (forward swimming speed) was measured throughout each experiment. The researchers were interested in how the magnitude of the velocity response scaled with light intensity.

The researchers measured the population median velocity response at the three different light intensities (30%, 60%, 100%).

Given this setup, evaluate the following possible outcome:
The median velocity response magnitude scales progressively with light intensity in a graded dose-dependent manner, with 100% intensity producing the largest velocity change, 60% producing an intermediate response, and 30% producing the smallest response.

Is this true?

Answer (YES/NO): YES